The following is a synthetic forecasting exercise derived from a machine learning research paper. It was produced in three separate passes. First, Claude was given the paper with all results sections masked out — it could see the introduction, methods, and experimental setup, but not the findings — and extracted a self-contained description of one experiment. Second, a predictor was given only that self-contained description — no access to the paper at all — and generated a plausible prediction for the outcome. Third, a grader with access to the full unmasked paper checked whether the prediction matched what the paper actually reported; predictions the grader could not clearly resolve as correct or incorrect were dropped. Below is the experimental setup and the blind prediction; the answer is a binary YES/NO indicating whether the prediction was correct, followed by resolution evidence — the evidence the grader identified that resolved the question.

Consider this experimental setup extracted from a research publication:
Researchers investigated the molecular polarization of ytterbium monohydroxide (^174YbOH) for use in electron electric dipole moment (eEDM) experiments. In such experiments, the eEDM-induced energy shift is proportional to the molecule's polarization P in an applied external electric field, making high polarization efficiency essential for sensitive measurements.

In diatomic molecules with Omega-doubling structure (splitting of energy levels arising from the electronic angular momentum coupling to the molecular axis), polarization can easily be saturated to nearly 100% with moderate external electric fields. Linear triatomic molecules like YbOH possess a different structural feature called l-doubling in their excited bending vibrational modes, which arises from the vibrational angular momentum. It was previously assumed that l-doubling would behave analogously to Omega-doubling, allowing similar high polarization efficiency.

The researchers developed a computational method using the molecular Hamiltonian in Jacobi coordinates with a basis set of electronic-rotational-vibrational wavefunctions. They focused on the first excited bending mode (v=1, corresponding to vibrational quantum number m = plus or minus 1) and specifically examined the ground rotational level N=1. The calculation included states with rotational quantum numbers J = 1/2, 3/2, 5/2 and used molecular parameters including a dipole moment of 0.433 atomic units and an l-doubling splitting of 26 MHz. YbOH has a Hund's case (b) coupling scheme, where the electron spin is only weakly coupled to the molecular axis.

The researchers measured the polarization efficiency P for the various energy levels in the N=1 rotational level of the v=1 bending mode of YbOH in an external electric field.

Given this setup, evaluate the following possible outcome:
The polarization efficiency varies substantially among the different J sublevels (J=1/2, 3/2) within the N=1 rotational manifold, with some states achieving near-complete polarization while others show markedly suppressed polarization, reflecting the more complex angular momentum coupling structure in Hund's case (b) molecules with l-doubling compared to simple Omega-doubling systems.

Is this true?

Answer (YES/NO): YES